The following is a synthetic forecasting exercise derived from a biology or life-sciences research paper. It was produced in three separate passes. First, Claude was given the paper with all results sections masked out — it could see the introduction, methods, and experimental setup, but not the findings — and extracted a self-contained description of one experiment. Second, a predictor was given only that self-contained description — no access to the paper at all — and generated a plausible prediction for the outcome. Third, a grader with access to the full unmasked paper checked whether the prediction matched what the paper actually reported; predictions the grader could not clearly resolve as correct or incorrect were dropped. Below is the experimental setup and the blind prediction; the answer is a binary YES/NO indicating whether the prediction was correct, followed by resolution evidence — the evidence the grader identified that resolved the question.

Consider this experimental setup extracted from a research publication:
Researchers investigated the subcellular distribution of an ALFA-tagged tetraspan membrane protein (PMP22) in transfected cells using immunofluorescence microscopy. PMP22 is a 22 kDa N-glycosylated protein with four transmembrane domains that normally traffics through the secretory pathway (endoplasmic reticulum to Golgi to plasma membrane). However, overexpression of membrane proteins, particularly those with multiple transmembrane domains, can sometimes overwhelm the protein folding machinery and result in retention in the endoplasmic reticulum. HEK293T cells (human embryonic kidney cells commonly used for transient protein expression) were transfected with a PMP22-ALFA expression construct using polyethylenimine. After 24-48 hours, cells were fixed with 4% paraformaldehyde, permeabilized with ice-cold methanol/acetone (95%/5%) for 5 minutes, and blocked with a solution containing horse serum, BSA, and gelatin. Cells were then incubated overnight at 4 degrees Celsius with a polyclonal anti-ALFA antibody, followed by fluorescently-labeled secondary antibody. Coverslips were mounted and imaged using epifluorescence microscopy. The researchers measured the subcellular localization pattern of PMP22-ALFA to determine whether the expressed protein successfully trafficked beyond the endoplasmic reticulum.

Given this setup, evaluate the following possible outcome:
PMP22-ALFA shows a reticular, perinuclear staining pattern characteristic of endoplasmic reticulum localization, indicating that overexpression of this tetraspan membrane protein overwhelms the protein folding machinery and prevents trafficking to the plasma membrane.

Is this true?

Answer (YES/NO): NO